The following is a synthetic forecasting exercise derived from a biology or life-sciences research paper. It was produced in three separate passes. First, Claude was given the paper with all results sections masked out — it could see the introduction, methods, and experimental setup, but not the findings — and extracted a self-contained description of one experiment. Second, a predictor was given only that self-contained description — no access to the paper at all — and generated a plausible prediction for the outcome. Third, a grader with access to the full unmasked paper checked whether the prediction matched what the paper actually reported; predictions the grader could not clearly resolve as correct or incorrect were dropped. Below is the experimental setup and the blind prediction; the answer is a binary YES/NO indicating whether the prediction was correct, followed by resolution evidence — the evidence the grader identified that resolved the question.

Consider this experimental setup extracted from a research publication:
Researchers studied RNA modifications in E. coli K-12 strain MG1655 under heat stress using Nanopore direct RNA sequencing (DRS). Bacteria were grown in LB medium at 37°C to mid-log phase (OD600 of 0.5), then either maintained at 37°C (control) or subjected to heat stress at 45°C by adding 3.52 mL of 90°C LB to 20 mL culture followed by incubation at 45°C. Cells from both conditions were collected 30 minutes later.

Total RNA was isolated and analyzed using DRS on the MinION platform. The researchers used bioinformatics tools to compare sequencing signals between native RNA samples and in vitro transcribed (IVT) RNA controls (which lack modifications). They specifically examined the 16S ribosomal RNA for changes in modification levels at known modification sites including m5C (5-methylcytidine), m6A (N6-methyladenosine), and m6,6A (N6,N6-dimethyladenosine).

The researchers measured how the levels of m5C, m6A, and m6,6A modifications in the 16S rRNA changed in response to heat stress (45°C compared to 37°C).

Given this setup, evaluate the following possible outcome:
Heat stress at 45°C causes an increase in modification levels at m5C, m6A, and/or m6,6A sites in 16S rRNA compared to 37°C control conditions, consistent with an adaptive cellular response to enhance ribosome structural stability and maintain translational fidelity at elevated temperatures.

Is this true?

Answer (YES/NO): YES